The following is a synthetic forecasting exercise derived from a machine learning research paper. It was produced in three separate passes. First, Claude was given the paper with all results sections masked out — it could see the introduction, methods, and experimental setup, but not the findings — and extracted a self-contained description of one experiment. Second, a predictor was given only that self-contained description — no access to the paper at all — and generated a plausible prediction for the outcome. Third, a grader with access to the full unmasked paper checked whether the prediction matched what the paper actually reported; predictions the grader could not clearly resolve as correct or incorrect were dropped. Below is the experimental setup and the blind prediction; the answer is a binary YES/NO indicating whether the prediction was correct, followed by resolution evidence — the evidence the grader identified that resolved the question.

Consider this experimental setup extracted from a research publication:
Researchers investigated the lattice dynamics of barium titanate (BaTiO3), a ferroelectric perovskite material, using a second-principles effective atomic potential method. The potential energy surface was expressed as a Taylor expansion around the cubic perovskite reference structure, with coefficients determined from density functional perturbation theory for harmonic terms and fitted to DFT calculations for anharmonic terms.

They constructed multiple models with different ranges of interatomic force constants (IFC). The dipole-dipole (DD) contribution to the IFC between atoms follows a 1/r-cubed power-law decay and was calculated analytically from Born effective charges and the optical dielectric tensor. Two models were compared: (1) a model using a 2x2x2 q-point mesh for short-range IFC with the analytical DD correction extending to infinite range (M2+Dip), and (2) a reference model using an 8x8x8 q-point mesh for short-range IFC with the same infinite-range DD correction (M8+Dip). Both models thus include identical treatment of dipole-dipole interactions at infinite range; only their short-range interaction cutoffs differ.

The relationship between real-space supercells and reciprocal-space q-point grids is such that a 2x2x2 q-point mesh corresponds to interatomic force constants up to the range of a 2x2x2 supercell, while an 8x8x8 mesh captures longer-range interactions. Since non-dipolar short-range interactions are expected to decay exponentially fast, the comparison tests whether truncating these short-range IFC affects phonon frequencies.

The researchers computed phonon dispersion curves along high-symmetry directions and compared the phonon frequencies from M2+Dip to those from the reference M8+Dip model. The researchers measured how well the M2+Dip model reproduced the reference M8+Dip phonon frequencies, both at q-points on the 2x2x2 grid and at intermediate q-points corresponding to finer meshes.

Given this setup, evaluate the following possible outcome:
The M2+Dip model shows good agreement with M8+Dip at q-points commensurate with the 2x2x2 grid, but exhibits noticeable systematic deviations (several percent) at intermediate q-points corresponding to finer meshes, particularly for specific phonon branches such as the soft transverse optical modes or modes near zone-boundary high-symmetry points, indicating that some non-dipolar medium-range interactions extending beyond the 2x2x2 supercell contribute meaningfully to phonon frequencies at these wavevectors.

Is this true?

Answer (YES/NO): NO